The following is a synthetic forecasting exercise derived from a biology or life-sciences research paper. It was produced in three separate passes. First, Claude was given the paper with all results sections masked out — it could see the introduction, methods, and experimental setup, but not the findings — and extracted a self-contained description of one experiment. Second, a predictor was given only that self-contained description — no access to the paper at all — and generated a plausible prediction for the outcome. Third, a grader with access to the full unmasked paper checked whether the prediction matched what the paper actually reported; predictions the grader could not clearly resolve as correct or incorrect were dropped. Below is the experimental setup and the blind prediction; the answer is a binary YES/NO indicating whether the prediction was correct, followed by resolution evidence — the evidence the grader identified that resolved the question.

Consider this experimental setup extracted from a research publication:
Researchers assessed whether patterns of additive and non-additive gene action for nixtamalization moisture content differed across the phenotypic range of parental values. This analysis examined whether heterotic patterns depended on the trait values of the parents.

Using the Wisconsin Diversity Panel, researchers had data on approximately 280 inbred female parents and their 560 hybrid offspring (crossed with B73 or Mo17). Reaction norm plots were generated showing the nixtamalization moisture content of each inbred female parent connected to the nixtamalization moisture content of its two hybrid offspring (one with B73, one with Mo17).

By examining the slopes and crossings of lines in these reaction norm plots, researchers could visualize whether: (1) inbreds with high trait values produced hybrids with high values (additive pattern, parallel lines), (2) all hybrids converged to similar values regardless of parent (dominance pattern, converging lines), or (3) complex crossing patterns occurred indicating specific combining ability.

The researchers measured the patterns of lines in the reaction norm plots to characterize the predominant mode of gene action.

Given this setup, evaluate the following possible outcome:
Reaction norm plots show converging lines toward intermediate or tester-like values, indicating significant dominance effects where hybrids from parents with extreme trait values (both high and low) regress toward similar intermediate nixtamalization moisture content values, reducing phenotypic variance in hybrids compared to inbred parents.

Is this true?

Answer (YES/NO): NO